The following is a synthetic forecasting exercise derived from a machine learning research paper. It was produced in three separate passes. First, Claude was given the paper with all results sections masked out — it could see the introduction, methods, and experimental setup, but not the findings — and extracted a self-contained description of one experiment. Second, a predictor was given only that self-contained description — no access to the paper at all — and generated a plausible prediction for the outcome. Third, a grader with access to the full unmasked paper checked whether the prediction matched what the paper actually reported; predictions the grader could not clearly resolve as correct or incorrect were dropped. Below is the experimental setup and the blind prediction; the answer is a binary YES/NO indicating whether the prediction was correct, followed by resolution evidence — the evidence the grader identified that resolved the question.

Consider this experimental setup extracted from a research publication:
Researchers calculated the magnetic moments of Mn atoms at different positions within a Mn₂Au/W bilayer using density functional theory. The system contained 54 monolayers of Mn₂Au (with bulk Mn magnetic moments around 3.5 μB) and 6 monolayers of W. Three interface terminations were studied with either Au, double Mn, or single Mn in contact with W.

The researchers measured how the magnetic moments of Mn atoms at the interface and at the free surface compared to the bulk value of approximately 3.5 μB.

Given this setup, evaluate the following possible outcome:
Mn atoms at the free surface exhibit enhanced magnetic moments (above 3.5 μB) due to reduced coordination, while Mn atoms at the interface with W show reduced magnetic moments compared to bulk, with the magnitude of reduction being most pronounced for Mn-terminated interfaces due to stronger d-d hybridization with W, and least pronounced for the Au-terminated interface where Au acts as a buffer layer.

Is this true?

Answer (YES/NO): NO